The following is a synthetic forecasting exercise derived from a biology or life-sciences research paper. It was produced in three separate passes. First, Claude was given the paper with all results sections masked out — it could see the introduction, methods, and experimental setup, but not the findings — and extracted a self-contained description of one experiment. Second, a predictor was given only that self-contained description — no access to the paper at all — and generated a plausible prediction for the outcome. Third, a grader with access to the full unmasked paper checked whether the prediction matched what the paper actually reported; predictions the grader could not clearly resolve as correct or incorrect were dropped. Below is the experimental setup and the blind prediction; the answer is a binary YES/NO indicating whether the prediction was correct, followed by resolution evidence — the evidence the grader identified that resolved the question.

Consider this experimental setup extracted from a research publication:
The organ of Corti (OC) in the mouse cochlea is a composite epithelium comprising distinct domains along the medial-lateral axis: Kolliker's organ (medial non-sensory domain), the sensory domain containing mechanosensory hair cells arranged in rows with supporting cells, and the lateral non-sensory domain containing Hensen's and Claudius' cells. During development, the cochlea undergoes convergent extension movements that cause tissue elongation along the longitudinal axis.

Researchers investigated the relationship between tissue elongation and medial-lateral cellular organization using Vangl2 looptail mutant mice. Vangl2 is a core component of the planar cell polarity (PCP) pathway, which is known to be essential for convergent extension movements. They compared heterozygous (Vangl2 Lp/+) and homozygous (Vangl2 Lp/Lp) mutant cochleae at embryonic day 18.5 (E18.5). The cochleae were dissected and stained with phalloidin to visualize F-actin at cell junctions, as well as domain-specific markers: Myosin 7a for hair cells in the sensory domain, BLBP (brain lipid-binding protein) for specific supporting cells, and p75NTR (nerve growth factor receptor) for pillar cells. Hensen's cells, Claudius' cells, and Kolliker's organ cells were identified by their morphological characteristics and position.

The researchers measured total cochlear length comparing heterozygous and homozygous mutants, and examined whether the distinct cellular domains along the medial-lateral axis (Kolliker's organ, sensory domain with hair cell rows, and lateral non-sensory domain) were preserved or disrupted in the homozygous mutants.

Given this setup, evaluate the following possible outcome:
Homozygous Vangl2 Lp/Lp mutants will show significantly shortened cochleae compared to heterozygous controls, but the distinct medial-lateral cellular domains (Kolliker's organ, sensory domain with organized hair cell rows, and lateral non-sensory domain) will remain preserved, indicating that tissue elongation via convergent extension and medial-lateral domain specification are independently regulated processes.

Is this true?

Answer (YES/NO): YES